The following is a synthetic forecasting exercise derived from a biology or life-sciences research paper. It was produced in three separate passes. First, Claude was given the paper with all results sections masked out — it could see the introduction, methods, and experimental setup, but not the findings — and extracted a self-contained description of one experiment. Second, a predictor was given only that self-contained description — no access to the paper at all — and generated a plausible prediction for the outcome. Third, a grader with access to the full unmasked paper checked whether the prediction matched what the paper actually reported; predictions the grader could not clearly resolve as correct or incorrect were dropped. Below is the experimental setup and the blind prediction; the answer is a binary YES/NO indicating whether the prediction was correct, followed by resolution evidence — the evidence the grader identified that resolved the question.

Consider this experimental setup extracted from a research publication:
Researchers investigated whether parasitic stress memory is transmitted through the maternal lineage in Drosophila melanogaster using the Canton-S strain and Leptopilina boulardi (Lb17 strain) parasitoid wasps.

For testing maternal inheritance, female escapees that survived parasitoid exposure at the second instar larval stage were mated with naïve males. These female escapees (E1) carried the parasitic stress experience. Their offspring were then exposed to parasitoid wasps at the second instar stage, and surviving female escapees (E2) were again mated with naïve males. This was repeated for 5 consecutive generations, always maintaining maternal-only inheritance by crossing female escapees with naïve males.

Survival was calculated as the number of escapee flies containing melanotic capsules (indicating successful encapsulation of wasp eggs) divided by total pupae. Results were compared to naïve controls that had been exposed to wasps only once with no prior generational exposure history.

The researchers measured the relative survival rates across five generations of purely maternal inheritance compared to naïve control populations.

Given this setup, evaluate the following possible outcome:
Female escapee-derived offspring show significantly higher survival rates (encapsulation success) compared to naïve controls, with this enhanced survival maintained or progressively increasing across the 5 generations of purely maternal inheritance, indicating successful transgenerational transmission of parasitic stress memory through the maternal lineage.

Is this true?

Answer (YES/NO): NO